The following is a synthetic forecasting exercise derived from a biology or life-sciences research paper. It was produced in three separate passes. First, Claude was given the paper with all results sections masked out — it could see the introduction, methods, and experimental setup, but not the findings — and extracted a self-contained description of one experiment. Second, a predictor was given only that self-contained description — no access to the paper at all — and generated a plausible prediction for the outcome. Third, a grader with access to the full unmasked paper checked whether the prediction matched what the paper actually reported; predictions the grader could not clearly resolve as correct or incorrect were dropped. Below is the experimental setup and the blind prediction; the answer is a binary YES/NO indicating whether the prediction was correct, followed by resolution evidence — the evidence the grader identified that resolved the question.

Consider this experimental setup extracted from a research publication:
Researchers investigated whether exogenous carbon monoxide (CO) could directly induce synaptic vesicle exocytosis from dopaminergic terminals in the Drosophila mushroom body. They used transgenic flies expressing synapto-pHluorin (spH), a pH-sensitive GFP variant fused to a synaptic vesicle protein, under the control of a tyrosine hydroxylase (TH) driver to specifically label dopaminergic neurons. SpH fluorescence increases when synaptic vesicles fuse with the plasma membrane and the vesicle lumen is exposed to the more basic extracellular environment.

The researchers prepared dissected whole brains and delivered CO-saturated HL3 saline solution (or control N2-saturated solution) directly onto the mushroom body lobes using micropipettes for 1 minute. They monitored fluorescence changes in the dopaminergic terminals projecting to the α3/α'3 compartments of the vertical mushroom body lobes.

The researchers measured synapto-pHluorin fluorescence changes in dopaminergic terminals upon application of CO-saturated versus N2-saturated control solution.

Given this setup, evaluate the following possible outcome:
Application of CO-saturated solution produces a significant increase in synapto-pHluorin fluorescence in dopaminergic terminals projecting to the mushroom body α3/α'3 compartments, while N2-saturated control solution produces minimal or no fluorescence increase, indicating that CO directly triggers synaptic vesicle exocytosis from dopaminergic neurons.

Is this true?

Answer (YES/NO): YES